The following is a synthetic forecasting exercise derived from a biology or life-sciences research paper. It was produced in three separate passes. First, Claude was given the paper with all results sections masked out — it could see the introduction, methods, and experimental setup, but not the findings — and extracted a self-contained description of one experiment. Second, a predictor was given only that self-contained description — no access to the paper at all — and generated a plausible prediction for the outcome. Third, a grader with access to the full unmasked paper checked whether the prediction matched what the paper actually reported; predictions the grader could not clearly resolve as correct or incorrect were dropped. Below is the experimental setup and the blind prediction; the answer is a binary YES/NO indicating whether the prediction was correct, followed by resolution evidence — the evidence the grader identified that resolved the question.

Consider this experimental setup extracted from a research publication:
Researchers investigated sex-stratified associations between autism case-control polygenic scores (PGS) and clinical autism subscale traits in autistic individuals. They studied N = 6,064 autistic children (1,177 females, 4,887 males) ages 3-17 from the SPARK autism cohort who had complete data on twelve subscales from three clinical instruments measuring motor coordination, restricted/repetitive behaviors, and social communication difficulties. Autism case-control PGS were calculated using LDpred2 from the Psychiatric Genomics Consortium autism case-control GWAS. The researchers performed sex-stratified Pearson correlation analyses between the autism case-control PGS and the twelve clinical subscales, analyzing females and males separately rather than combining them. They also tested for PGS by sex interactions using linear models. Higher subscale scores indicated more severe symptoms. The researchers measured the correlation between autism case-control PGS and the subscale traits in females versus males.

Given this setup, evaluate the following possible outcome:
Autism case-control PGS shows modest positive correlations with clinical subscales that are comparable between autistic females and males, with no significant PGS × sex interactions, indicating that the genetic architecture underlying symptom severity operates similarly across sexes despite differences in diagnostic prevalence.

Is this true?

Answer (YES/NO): NO